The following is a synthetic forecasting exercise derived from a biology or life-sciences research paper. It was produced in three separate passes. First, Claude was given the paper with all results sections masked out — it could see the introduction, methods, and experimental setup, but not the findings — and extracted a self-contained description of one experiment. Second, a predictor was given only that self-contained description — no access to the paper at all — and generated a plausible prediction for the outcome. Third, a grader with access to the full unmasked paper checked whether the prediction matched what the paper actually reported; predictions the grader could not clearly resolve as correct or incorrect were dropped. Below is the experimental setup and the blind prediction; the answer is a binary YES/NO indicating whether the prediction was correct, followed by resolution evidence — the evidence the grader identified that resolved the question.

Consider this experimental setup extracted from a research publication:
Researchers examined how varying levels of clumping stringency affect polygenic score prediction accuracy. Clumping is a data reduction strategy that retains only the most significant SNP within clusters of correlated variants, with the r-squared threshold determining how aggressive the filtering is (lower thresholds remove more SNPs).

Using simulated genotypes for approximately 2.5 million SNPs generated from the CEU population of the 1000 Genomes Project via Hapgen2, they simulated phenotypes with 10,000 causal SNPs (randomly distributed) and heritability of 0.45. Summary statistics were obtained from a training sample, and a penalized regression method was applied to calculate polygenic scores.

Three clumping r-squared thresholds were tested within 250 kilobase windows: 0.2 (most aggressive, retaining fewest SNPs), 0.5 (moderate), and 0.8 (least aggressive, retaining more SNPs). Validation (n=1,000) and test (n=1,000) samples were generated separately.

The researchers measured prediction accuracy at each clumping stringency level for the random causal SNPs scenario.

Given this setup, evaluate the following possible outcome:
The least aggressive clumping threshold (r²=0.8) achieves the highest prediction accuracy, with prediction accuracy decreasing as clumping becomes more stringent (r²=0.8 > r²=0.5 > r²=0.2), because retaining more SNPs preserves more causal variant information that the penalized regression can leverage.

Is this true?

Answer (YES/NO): NO